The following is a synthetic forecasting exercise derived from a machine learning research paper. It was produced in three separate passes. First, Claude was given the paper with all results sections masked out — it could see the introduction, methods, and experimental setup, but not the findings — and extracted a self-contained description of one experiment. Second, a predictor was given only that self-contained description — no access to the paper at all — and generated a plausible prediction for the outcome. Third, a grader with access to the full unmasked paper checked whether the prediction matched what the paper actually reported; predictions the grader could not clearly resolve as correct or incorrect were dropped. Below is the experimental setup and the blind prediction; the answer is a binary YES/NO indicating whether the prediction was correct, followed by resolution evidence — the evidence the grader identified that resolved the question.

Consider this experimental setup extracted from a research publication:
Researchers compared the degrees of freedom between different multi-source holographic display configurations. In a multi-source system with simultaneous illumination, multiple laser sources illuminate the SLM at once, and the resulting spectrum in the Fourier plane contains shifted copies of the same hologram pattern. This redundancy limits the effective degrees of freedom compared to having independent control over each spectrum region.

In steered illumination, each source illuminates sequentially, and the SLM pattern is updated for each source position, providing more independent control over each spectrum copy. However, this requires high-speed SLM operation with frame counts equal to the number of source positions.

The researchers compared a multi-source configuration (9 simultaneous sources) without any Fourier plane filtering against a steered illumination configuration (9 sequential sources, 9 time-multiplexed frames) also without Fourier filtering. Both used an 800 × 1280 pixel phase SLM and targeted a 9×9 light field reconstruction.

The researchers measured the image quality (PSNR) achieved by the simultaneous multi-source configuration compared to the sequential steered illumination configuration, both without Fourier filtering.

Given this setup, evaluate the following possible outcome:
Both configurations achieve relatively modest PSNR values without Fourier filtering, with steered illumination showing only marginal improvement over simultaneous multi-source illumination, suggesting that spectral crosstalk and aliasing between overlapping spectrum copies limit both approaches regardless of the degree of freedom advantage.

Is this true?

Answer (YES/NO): NO